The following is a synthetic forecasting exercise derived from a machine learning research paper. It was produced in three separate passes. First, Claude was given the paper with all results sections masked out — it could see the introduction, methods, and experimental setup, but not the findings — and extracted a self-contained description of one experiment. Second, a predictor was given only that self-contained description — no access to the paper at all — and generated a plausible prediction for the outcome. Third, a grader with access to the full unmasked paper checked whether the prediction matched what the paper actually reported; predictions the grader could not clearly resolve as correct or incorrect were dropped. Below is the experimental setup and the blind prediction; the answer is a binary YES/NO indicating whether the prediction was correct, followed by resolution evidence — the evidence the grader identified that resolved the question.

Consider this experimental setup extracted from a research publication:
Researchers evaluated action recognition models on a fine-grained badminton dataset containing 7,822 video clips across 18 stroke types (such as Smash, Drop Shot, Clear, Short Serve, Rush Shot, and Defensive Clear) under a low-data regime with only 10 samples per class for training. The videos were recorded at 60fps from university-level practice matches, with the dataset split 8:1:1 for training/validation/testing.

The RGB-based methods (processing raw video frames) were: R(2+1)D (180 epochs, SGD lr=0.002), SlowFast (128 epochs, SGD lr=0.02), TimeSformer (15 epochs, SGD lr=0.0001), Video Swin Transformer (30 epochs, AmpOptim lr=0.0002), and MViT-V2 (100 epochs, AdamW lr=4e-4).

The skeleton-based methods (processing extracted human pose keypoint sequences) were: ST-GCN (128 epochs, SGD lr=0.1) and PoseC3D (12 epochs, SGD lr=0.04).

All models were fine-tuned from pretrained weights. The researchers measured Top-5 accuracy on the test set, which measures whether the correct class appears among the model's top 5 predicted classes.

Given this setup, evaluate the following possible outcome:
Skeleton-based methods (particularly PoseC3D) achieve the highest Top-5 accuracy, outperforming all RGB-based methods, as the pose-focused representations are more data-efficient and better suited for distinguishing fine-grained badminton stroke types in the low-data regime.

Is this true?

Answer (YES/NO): NO